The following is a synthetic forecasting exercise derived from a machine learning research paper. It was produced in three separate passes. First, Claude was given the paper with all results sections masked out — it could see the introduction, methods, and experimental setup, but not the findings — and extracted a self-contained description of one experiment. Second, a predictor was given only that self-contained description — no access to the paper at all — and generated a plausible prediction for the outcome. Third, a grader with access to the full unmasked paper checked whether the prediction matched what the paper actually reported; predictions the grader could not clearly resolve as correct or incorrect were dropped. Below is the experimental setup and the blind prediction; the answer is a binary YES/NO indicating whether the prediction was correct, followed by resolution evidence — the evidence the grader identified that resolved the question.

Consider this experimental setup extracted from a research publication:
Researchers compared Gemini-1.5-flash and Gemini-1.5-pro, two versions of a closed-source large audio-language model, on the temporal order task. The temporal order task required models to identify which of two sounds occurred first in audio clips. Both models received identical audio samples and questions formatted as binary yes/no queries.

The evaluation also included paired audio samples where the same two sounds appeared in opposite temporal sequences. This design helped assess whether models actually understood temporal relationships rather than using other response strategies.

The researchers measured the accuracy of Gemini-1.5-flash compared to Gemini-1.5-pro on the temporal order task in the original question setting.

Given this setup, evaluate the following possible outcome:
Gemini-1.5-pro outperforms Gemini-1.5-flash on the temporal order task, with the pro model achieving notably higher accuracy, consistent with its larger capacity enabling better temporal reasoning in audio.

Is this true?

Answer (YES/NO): NO